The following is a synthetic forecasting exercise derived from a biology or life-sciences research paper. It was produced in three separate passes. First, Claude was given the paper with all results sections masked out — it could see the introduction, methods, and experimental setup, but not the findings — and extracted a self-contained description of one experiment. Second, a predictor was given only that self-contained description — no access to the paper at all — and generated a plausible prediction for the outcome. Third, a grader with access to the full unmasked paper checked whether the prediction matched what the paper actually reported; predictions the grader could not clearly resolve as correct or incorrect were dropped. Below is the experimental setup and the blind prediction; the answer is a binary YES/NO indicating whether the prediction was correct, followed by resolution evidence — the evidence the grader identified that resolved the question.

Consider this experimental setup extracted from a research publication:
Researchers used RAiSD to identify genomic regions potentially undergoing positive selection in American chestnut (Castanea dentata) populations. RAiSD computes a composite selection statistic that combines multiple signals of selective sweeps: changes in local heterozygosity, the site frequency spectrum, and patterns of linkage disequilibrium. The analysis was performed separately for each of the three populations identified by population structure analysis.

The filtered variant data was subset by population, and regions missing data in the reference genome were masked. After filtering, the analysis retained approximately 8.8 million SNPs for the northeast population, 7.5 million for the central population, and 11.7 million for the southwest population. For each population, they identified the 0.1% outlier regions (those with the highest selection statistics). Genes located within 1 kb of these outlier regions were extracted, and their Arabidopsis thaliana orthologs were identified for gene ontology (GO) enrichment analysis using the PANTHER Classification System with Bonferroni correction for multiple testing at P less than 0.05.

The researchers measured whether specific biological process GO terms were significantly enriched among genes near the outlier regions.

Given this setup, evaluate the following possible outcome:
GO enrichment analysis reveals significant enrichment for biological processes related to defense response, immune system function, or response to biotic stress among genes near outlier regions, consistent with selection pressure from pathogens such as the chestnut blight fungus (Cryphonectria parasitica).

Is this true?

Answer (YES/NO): YES